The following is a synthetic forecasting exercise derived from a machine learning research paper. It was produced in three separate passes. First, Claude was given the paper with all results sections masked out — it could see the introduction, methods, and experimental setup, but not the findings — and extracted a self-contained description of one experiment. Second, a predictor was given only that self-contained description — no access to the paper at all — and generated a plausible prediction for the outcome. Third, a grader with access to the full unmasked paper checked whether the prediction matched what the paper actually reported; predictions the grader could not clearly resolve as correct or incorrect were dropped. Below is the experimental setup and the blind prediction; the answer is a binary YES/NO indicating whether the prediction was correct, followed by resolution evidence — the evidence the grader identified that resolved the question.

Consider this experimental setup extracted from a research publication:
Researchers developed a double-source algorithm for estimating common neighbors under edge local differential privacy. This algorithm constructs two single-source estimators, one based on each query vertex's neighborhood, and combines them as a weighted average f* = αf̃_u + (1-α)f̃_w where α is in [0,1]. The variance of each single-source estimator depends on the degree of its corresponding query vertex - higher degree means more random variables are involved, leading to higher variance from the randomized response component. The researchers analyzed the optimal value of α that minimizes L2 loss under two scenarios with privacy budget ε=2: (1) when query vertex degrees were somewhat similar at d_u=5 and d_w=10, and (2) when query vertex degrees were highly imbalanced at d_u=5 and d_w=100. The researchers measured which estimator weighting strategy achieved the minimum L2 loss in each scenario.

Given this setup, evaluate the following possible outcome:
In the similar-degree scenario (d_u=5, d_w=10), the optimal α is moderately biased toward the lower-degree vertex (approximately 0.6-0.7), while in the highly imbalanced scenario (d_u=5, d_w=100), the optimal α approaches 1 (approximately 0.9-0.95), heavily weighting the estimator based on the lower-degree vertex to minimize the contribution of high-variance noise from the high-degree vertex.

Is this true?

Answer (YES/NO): NO